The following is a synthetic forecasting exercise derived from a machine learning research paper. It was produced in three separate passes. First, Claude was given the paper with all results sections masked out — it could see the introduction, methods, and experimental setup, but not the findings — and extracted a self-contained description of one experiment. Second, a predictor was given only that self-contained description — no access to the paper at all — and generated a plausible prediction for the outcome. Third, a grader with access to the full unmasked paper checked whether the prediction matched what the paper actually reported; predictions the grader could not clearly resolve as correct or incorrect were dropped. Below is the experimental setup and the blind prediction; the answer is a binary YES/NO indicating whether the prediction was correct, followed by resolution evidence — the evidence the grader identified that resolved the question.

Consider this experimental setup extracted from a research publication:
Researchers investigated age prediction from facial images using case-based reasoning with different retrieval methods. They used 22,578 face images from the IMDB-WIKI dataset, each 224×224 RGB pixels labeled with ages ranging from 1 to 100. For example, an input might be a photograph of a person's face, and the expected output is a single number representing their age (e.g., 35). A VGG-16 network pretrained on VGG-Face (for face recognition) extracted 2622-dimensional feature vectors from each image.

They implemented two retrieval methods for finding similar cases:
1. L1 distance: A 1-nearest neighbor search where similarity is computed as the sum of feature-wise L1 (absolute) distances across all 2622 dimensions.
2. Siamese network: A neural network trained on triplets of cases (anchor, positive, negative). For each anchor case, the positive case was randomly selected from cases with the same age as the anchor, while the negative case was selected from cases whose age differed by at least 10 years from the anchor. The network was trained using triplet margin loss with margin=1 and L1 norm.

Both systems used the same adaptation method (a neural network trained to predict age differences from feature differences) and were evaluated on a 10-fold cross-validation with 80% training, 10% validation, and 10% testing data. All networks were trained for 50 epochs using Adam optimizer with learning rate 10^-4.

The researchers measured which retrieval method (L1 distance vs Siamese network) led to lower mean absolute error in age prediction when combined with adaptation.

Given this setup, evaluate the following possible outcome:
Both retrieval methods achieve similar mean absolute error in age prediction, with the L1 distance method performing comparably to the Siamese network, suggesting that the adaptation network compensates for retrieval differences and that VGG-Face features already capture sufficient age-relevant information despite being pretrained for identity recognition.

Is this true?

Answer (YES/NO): NO